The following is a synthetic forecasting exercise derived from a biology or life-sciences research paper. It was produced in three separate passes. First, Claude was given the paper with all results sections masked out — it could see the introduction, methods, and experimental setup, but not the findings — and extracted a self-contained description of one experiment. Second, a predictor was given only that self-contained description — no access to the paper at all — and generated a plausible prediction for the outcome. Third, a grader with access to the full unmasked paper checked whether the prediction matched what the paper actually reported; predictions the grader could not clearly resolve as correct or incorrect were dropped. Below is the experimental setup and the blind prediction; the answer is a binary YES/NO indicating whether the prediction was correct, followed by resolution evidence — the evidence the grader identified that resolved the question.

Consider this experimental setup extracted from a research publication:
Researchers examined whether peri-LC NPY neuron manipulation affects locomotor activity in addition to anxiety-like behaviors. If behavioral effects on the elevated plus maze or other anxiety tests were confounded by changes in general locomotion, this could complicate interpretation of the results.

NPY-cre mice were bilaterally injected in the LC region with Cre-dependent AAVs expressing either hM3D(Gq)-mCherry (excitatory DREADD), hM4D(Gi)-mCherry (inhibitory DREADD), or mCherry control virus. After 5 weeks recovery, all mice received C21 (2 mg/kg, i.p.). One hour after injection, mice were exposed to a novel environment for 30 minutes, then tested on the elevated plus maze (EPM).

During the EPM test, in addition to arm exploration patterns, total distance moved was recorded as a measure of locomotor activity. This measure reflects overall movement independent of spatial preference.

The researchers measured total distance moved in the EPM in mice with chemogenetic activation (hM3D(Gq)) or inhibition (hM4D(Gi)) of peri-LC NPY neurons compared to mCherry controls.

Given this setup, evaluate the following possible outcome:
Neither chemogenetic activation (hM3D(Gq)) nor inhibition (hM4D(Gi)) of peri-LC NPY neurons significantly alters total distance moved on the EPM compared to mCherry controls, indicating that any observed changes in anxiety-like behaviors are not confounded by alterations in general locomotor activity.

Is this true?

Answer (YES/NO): YES